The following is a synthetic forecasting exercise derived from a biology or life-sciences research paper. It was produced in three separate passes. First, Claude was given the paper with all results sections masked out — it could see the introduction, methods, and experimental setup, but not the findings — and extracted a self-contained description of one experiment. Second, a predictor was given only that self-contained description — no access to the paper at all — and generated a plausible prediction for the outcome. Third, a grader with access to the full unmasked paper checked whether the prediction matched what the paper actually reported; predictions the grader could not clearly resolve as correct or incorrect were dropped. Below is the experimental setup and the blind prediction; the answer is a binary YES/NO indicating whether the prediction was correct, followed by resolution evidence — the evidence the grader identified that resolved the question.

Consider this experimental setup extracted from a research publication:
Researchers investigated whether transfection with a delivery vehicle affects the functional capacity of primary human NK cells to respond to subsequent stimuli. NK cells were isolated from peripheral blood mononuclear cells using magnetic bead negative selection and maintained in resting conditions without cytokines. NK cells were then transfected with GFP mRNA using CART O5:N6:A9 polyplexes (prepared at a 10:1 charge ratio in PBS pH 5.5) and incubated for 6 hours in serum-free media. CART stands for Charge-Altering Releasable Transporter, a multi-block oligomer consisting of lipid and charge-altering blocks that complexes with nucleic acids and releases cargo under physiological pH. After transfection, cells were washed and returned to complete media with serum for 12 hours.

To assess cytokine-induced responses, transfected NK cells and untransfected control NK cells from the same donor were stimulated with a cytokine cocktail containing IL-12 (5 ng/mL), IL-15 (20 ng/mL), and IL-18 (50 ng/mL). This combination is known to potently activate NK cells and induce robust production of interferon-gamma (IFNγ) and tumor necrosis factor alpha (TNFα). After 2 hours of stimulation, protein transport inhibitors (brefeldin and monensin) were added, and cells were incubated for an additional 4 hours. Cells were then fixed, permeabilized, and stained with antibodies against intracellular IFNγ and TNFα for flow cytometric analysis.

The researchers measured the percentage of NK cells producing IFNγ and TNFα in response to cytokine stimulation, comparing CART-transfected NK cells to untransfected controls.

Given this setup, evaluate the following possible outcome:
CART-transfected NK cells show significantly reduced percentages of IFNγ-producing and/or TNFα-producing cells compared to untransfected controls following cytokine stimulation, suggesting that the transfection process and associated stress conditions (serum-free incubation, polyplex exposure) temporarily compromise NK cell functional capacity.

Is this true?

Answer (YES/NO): NO